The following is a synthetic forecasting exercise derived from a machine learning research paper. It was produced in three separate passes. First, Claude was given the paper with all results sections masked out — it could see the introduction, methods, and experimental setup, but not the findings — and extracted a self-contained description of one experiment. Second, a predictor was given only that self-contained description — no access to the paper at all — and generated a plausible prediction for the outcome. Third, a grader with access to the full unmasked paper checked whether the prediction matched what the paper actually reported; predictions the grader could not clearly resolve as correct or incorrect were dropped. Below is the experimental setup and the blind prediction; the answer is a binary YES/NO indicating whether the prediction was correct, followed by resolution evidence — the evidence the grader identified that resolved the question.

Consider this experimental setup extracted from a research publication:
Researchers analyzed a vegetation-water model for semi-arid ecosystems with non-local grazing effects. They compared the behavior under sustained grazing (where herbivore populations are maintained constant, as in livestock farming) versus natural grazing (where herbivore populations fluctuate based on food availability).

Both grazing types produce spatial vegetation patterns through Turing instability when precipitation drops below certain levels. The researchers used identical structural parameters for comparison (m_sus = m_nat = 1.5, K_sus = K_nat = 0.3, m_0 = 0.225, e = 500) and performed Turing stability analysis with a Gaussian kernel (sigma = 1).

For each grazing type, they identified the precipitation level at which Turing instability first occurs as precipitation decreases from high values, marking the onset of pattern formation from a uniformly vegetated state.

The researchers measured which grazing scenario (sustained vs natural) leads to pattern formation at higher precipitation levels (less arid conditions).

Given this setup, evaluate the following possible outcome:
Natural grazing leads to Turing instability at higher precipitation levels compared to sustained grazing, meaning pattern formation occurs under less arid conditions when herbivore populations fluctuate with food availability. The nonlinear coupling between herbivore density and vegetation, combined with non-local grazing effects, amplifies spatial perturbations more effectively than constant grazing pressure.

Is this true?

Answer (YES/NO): YES